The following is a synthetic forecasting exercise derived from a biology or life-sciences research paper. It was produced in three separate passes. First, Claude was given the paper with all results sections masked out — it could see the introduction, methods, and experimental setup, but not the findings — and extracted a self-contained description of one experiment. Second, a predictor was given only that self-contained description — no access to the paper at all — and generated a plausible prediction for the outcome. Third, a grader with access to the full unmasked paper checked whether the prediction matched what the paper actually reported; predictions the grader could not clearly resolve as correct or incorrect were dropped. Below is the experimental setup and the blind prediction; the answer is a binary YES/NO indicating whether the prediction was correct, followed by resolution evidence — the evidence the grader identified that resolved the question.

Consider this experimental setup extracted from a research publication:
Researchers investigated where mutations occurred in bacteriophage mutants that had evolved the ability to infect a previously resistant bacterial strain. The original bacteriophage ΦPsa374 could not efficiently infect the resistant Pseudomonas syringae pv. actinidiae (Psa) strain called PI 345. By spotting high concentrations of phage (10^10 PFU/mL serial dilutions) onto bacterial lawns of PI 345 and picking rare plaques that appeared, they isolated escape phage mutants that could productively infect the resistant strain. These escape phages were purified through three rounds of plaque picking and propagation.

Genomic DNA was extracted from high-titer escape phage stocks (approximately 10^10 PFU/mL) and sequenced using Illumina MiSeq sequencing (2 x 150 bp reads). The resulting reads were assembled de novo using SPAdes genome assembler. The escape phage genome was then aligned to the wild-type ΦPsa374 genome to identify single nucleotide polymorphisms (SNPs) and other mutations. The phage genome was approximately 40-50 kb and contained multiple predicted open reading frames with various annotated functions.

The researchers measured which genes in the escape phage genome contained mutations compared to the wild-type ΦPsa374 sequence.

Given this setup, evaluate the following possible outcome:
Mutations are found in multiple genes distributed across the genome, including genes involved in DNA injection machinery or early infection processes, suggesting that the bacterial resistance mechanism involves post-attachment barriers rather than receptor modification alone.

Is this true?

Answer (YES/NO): NO